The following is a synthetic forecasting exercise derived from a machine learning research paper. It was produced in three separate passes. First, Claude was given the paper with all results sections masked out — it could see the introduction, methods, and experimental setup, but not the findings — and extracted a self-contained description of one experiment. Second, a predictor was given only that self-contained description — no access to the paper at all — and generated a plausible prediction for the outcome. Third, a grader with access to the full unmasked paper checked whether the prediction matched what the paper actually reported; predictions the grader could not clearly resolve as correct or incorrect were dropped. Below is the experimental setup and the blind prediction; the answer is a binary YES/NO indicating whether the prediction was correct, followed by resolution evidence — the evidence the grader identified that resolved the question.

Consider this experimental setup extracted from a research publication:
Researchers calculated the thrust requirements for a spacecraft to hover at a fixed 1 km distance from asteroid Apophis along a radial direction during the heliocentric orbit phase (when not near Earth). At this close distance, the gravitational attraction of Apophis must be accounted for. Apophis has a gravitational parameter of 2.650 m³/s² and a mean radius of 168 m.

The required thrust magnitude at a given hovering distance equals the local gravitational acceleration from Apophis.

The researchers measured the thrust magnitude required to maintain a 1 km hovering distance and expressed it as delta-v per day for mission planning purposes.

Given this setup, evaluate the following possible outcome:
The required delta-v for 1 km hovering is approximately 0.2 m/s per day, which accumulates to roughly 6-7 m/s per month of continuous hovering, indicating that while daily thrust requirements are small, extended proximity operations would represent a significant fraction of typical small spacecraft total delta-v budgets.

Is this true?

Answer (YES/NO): NO